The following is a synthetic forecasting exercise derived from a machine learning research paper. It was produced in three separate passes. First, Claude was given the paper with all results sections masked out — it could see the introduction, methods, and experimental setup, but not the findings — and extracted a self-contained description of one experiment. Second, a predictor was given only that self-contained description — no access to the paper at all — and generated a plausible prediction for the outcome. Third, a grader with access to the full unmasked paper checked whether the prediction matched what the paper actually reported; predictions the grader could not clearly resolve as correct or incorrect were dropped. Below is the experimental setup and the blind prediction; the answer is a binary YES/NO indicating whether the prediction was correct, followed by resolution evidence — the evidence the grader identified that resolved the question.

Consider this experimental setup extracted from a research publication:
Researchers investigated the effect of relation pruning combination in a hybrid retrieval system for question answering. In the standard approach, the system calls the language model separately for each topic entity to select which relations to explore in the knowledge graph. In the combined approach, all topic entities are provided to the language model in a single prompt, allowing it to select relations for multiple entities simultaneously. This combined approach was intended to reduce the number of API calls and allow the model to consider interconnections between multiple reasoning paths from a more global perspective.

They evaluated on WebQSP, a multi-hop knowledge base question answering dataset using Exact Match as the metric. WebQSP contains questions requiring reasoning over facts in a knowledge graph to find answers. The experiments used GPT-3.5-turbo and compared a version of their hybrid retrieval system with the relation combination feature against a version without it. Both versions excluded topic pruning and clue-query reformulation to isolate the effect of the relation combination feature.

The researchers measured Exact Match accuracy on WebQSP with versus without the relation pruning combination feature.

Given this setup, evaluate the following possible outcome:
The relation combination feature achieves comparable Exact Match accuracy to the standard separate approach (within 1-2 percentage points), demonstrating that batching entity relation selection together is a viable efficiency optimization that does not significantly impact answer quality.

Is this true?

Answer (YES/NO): NO